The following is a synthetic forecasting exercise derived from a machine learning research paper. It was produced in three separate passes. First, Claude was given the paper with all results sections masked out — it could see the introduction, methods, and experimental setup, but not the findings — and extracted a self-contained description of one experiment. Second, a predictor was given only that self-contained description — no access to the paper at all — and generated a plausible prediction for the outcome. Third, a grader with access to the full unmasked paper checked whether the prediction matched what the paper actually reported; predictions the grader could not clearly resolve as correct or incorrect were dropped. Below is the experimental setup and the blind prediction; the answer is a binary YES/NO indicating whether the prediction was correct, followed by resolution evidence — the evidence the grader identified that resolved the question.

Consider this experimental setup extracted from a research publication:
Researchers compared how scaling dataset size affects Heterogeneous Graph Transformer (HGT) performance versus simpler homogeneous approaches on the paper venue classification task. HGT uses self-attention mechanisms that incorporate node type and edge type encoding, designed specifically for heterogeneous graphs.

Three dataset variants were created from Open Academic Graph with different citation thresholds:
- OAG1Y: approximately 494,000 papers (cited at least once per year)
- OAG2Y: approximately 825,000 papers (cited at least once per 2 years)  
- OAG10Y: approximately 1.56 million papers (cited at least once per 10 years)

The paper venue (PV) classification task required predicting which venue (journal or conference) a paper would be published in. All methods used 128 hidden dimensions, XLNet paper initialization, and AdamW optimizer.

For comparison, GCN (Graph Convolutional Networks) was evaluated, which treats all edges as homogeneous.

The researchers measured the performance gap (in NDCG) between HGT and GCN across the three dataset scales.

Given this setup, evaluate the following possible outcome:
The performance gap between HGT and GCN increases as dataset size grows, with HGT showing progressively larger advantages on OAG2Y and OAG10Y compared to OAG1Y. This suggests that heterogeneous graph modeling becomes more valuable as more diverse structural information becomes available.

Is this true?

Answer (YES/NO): NO